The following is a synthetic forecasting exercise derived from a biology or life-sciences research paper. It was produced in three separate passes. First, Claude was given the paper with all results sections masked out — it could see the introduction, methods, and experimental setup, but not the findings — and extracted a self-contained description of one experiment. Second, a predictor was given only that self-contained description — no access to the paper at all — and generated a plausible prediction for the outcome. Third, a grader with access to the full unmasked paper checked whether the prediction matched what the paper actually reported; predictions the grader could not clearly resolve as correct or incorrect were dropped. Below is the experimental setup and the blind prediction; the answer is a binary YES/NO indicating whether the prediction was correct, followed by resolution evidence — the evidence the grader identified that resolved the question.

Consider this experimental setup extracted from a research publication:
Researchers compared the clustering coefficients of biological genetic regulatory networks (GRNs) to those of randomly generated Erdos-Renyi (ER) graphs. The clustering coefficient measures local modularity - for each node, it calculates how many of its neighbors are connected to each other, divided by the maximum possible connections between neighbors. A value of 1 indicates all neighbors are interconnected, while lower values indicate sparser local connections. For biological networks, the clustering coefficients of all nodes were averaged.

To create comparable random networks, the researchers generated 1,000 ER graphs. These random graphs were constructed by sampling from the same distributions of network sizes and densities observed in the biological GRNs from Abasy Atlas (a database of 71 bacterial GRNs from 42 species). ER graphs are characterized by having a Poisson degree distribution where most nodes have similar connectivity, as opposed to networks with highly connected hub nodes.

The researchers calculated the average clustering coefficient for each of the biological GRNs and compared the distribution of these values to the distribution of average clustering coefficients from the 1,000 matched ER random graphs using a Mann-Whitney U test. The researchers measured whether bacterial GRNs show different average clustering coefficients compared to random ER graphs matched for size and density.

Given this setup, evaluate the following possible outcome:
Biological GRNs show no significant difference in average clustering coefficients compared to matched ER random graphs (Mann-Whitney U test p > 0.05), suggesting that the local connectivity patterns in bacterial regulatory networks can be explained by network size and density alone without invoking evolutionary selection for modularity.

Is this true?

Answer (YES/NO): NO